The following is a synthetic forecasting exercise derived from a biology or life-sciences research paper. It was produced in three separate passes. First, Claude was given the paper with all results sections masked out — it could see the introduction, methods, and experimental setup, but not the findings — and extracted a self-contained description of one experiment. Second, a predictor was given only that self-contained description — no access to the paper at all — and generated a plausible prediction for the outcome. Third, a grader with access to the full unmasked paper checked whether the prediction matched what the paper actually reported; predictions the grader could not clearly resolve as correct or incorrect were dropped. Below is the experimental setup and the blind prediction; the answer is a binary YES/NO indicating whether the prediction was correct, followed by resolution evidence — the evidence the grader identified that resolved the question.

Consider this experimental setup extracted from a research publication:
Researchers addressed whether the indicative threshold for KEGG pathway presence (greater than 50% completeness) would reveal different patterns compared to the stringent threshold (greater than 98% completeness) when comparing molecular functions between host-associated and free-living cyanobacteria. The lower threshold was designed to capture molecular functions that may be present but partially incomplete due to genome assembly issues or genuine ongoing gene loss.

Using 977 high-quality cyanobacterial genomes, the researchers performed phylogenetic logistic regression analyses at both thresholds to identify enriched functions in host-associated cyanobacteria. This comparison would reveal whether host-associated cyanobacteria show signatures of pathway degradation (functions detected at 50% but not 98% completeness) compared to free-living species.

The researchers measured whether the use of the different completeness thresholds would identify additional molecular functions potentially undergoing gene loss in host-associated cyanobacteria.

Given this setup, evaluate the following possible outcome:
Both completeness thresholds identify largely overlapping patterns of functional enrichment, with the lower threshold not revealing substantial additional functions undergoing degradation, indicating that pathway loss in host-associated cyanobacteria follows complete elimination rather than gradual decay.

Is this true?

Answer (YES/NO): NO